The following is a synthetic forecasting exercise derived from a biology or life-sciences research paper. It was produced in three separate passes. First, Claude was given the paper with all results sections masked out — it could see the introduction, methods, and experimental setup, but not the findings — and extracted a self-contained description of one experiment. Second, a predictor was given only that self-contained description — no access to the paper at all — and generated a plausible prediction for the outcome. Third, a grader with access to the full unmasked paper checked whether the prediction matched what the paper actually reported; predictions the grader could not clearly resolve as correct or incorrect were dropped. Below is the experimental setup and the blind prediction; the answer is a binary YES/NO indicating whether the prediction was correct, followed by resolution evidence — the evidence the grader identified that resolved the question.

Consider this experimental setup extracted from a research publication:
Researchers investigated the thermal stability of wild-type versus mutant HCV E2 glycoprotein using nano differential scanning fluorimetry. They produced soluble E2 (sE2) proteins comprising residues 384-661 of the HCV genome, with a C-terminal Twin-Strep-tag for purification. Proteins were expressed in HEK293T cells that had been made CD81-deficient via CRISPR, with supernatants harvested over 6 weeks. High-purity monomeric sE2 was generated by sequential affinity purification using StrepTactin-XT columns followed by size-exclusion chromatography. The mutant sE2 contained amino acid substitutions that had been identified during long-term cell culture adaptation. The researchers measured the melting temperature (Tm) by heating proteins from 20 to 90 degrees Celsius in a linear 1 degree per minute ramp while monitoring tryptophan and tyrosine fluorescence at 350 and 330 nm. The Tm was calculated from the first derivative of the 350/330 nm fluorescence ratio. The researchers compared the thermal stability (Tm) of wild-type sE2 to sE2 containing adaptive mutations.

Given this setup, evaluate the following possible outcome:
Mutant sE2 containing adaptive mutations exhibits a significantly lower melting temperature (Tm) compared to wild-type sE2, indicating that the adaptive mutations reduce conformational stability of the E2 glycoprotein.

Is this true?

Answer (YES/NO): NO